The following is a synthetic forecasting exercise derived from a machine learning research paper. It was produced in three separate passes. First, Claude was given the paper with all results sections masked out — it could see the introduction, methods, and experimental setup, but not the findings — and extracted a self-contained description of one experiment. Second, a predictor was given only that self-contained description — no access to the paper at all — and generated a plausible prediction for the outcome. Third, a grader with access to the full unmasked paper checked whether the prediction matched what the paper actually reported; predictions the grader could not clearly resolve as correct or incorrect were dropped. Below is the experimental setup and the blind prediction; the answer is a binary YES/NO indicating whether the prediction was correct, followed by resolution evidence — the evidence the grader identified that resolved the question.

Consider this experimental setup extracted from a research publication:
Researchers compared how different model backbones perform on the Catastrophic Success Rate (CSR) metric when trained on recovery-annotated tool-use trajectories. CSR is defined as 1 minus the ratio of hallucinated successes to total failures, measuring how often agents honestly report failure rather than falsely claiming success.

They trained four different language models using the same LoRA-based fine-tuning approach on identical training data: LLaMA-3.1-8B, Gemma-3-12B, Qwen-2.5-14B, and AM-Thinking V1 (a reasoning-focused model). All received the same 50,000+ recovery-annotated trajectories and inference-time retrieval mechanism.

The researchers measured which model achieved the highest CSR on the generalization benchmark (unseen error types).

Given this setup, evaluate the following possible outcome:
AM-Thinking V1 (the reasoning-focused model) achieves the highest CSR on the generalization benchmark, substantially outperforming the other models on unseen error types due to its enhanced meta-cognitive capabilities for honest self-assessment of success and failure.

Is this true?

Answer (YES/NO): NO